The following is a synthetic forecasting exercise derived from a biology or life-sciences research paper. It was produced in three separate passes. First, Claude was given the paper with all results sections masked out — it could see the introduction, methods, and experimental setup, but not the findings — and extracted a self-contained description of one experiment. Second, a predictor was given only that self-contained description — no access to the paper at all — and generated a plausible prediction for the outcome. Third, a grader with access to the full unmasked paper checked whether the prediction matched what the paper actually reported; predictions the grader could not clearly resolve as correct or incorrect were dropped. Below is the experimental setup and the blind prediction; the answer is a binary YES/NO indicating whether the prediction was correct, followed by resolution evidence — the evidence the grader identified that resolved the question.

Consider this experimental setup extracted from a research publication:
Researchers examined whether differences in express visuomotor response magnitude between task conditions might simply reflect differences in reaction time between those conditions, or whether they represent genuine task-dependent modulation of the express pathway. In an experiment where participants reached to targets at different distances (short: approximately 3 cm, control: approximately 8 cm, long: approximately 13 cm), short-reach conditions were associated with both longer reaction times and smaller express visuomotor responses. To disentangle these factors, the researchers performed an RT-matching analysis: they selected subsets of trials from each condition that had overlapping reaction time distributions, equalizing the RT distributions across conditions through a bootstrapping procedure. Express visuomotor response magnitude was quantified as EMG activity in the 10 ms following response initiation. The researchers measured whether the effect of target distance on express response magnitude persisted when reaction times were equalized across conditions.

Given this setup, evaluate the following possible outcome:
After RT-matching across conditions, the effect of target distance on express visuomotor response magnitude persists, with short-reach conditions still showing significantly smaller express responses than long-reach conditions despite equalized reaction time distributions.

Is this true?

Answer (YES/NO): YES